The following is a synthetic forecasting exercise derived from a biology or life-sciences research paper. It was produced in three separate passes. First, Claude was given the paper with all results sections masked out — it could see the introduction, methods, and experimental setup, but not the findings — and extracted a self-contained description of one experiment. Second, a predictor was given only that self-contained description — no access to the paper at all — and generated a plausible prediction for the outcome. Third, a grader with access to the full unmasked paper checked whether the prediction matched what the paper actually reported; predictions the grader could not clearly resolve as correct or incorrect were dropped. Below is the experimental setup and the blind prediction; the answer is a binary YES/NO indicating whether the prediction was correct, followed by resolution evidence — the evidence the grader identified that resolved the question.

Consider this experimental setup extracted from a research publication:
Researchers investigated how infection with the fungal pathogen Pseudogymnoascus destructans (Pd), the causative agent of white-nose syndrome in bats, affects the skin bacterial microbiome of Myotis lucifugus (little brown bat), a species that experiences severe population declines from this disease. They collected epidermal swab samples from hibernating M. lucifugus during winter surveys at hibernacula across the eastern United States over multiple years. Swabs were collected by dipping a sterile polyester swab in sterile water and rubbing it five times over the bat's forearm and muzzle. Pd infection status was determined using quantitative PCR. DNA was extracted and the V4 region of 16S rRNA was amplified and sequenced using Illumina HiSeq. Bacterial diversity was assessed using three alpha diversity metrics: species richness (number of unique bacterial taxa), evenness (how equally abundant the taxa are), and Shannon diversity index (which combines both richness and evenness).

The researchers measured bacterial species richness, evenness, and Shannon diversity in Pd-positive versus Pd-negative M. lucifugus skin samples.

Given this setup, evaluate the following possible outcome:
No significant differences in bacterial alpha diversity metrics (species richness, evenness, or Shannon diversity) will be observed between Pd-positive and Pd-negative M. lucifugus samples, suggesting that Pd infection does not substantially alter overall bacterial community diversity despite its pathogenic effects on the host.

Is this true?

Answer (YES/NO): NO